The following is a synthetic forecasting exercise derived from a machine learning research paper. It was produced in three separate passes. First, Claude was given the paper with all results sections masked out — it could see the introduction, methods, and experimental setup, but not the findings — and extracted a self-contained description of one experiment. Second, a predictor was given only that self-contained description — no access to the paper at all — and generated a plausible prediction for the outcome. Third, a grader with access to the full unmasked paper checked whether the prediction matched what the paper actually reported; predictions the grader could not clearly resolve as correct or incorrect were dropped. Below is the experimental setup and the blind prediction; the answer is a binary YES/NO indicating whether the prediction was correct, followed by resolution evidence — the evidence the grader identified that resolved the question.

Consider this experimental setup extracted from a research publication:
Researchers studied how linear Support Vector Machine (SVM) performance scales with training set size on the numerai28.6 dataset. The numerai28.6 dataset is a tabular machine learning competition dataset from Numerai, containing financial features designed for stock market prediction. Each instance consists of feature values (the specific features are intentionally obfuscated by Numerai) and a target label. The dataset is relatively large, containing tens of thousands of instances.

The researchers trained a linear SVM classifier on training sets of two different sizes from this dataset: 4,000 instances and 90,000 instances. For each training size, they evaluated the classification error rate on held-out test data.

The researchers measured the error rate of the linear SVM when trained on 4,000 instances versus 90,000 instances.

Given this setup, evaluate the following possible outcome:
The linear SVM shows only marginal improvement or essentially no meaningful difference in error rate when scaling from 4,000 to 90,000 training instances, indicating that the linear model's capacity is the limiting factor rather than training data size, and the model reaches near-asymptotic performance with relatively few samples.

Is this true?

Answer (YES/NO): YES